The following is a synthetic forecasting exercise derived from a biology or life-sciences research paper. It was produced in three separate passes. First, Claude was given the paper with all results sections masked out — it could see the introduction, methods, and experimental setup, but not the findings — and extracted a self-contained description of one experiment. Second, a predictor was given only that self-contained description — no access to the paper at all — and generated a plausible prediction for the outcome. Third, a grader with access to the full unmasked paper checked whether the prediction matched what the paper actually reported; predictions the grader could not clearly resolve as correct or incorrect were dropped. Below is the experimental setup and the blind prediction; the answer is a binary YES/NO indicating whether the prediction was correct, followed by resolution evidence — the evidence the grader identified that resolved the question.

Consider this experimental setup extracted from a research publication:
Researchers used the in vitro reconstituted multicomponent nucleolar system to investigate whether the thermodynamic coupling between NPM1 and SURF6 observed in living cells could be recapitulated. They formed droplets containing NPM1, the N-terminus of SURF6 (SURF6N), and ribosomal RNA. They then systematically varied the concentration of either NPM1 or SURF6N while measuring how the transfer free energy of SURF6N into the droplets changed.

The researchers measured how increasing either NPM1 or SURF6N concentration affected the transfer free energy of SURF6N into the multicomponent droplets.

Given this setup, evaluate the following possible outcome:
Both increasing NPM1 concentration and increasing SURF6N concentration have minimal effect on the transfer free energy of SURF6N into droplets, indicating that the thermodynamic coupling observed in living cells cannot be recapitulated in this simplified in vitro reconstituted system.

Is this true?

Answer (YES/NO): NO